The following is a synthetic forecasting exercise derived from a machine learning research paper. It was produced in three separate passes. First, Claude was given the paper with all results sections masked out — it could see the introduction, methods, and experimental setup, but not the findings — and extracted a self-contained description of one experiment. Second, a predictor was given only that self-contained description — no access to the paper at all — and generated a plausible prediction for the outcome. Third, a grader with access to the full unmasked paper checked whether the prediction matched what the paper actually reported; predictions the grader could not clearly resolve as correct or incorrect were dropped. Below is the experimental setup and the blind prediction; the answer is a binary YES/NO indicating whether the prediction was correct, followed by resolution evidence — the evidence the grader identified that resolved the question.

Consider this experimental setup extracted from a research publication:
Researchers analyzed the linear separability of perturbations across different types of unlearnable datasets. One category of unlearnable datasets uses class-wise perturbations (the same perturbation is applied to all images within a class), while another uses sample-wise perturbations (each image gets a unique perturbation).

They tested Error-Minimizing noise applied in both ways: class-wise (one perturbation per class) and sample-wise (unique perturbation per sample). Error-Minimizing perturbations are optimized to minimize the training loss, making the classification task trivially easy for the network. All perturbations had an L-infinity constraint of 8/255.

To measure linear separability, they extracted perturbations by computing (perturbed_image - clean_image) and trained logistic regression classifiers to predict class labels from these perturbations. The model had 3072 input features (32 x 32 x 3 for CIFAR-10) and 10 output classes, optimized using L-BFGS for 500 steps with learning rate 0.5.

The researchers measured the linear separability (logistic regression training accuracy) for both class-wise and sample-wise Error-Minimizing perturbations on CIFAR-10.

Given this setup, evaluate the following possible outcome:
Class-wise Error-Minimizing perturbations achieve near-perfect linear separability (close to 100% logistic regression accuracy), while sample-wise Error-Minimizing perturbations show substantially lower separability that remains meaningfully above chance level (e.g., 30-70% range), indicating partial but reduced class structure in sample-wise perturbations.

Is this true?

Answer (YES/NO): NO